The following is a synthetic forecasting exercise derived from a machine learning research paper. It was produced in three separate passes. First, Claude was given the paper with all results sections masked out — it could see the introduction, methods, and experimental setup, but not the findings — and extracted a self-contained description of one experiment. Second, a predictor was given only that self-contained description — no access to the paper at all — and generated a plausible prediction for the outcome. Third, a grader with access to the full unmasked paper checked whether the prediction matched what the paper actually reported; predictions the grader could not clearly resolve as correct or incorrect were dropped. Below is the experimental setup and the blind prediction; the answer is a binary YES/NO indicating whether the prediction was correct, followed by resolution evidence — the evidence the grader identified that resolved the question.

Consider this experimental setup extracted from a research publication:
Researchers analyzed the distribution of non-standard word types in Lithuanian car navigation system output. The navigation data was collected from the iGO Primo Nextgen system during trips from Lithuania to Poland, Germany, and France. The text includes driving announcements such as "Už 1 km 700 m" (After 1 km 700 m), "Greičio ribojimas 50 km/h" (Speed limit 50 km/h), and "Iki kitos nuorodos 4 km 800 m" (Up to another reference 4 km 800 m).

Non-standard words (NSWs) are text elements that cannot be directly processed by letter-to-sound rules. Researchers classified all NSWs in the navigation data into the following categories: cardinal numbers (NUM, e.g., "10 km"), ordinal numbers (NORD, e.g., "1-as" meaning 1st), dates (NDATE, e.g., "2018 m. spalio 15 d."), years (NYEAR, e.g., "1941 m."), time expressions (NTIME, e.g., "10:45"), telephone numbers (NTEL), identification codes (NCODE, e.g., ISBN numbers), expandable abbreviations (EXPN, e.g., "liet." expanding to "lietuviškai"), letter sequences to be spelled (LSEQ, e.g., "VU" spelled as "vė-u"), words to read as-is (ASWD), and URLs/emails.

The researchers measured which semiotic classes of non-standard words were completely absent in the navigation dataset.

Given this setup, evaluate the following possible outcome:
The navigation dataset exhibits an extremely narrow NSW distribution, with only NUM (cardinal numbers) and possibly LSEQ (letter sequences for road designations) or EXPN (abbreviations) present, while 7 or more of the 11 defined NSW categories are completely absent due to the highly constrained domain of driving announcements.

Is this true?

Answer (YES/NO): NO